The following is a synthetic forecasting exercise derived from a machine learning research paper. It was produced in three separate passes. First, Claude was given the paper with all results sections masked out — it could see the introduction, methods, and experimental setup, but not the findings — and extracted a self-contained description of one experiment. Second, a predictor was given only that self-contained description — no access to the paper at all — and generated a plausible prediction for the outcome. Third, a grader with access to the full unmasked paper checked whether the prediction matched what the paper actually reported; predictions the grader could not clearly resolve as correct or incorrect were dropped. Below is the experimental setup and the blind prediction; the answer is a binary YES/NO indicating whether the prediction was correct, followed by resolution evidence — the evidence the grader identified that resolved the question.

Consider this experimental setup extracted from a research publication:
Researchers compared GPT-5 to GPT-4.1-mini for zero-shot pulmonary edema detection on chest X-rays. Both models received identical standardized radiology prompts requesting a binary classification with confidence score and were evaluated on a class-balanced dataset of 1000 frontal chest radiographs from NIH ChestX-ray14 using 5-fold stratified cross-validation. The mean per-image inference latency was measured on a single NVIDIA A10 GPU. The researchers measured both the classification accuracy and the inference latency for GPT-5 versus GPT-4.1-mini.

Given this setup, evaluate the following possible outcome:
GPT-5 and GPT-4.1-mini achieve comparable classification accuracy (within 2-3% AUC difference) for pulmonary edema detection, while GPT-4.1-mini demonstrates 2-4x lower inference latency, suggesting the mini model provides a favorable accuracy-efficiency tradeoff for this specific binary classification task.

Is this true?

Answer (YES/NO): NO